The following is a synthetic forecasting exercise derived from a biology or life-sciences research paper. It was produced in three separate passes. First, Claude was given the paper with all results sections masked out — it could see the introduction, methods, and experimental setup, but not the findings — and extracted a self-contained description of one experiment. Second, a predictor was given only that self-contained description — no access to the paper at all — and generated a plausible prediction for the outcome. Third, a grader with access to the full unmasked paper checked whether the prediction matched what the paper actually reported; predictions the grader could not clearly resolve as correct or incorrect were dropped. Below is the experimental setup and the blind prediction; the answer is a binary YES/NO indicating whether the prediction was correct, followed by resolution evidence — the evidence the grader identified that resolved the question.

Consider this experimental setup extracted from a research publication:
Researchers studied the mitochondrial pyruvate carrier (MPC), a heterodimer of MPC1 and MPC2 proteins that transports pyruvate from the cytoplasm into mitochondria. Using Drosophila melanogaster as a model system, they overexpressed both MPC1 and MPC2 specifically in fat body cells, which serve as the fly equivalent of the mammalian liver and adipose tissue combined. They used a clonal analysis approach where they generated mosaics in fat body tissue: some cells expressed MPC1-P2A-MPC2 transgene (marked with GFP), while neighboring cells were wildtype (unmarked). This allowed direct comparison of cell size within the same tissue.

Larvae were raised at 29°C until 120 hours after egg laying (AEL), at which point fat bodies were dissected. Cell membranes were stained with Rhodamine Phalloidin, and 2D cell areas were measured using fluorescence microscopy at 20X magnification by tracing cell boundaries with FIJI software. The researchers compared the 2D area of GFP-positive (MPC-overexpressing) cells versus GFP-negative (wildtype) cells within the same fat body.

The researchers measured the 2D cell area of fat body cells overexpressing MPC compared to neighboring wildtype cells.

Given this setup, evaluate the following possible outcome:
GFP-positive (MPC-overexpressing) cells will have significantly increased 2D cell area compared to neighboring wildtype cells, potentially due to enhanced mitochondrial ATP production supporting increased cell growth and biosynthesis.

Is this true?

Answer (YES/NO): NO